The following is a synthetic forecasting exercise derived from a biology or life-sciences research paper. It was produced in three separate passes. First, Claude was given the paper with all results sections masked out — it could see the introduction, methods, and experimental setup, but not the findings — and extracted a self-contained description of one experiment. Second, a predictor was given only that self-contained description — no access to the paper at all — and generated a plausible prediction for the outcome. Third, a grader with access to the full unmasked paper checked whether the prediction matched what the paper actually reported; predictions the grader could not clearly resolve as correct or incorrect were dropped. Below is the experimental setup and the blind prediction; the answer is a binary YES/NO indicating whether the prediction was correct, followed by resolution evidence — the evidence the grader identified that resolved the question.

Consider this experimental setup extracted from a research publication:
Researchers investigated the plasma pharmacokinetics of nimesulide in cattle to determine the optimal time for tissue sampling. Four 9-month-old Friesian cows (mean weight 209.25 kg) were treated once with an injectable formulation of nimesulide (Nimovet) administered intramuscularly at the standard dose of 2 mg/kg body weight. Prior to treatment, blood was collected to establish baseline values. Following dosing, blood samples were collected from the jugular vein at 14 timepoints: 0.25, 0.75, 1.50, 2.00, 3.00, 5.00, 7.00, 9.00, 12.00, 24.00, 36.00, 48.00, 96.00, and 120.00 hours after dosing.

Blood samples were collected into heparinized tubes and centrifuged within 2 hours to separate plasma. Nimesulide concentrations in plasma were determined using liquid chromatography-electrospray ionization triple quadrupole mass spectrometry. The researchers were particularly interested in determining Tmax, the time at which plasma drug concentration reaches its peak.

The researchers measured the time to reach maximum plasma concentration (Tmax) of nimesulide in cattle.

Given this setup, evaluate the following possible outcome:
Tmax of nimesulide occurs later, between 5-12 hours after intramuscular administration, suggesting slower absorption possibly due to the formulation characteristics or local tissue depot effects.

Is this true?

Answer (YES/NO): NO